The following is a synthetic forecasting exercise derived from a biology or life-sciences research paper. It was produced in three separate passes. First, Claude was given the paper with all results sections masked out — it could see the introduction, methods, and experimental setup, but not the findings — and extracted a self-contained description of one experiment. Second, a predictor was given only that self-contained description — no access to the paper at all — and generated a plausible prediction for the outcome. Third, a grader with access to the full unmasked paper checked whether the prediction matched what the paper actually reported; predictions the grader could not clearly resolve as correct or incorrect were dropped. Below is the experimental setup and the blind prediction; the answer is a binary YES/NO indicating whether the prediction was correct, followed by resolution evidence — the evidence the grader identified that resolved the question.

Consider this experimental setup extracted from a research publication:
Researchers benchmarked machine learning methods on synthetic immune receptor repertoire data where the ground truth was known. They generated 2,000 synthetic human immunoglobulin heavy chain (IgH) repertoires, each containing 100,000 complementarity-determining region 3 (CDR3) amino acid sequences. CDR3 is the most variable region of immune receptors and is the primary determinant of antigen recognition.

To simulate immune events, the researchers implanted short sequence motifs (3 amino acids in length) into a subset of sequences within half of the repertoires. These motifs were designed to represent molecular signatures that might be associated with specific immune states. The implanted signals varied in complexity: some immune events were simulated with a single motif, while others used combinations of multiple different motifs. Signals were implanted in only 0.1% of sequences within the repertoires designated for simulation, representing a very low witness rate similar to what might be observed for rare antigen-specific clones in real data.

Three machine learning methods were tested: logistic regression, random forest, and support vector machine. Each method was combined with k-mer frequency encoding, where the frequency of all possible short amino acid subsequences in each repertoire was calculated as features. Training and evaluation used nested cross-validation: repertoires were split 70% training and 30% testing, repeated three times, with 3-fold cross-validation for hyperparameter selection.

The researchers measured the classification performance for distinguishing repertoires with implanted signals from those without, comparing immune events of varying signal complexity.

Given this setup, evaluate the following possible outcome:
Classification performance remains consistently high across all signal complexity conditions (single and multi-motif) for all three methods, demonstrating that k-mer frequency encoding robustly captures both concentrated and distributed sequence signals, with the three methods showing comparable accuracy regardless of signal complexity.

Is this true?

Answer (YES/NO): NO